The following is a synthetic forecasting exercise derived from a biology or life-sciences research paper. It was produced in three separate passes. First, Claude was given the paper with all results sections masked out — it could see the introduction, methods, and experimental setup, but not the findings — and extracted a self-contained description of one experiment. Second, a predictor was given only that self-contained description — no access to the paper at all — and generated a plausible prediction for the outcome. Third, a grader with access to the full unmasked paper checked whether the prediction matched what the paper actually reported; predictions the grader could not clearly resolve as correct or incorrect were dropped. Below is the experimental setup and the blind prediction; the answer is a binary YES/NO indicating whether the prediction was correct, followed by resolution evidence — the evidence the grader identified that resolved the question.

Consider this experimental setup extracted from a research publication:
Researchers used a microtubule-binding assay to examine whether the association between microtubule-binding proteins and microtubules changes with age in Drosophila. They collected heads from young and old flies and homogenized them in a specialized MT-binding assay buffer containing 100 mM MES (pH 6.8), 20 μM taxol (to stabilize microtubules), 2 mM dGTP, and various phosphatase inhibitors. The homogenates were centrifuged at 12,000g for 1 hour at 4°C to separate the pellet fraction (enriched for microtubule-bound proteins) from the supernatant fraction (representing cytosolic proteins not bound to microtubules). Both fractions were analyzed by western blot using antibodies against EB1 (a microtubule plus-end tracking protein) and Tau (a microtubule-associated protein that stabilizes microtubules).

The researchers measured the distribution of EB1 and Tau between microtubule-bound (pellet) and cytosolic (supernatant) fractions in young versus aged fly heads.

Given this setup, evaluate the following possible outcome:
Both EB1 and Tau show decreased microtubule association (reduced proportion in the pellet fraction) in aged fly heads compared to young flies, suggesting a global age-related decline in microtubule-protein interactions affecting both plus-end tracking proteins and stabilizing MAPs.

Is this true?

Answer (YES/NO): YES